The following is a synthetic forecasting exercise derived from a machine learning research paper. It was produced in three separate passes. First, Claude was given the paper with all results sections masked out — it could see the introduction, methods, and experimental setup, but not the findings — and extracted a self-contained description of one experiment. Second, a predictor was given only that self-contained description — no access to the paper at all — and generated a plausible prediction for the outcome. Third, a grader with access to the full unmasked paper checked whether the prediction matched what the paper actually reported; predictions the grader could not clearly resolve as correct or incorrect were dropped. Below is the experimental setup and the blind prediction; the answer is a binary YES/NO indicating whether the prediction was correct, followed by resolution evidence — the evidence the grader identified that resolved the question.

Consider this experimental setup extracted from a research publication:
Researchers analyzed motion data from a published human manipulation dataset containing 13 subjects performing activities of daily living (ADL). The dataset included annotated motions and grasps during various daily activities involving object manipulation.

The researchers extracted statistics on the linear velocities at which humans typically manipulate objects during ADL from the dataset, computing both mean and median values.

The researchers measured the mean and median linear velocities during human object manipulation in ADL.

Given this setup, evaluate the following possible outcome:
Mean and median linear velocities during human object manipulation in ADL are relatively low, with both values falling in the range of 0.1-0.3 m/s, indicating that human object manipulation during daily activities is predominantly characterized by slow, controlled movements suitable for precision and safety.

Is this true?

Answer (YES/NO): YES